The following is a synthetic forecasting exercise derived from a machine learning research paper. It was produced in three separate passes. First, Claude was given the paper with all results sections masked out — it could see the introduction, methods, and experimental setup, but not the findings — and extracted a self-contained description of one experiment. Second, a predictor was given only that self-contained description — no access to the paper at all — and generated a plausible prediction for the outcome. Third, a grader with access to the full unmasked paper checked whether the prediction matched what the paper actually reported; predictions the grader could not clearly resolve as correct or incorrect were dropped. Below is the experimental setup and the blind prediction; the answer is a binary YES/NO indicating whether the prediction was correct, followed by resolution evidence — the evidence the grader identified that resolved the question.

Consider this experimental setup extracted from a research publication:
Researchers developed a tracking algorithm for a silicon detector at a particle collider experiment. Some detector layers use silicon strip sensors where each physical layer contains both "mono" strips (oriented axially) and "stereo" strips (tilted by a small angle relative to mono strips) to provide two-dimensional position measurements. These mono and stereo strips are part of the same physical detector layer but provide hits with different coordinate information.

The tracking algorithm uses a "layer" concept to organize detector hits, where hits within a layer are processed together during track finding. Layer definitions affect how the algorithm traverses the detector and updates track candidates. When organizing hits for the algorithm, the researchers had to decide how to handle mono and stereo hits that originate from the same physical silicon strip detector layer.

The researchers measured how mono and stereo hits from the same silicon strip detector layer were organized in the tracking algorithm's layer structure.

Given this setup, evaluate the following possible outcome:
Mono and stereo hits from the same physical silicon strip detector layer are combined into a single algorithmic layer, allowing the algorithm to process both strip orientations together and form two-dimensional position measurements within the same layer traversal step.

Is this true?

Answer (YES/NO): NO